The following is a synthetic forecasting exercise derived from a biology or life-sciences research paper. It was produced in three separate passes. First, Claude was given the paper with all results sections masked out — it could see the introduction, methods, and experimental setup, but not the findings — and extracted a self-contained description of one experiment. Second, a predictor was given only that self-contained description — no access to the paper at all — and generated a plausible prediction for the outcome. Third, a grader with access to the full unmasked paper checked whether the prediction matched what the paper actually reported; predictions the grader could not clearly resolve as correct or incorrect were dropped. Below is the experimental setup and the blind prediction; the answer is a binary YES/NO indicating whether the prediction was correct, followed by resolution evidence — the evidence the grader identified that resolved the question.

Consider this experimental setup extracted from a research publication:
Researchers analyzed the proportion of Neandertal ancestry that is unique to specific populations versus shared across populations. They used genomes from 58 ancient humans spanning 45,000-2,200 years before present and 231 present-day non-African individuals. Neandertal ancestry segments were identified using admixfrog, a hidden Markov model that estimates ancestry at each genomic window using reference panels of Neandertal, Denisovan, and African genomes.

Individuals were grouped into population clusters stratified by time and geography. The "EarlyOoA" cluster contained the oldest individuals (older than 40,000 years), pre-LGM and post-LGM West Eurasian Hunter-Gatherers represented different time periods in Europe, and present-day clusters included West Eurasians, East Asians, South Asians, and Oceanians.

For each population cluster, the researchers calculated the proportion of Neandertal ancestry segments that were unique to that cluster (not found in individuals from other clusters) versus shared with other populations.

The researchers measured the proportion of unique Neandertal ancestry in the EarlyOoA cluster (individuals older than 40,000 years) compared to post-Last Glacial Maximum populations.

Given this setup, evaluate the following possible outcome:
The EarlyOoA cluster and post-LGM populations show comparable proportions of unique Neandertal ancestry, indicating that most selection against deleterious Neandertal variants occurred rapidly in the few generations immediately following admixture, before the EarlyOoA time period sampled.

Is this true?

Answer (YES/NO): NO